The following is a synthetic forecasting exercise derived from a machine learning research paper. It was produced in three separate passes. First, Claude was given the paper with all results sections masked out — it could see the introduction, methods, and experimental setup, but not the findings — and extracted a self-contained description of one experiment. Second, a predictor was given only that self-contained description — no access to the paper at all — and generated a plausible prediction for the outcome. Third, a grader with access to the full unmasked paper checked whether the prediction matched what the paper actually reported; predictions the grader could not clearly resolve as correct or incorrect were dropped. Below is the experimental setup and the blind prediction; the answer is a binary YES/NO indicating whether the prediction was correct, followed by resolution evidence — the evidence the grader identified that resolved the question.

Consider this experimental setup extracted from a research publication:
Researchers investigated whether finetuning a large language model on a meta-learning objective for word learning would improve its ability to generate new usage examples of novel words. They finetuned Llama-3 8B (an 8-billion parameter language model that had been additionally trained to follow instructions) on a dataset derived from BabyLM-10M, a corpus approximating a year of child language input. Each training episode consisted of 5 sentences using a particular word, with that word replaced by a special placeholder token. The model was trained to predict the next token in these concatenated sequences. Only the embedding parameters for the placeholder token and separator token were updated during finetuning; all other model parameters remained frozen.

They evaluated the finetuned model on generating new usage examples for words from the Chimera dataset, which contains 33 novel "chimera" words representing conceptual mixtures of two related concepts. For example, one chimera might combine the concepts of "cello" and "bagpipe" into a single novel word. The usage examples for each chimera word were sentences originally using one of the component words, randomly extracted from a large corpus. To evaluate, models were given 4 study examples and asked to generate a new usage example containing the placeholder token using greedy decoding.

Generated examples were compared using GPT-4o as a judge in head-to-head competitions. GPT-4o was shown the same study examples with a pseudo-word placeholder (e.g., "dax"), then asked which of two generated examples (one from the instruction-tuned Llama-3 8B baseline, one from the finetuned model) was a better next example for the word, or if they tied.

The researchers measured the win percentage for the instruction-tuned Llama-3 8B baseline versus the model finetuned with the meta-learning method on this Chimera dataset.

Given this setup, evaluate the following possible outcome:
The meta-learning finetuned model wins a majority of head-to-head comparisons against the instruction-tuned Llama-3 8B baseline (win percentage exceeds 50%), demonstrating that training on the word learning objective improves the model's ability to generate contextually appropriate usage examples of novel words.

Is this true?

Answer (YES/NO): NO